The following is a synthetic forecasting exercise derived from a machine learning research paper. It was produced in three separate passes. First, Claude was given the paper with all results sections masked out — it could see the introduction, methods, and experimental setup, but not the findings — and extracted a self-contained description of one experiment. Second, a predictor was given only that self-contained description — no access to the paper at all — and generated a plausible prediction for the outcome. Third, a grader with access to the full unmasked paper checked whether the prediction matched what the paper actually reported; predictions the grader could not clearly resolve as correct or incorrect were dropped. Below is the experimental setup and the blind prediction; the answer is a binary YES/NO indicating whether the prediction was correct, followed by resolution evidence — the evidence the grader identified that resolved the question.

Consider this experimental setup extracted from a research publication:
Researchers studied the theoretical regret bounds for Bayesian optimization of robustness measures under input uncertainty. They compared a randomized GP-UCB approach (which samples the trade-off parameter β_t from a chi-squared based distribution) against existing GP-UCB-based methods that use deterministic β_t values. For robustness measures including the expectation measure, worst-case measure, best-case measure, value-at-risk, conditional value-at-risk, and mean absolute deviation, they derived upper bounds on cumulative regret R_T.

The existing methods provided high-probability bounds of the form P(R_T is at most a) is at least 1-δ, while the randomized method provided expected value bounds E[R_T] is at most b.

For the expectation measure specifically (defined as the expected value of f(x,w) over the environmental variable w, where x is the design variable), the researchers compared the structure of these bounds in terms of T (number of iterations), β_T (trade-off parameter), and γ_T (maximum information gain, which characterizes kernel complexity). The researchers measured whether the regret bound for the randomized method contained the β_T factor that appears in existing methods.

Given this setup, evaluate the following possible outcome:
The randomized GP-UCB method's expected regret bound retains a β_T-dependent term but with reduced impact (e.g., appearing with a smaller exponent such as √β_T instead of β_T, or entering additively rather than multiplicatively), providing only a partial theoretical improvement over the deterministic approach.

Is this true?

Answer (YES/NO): NO